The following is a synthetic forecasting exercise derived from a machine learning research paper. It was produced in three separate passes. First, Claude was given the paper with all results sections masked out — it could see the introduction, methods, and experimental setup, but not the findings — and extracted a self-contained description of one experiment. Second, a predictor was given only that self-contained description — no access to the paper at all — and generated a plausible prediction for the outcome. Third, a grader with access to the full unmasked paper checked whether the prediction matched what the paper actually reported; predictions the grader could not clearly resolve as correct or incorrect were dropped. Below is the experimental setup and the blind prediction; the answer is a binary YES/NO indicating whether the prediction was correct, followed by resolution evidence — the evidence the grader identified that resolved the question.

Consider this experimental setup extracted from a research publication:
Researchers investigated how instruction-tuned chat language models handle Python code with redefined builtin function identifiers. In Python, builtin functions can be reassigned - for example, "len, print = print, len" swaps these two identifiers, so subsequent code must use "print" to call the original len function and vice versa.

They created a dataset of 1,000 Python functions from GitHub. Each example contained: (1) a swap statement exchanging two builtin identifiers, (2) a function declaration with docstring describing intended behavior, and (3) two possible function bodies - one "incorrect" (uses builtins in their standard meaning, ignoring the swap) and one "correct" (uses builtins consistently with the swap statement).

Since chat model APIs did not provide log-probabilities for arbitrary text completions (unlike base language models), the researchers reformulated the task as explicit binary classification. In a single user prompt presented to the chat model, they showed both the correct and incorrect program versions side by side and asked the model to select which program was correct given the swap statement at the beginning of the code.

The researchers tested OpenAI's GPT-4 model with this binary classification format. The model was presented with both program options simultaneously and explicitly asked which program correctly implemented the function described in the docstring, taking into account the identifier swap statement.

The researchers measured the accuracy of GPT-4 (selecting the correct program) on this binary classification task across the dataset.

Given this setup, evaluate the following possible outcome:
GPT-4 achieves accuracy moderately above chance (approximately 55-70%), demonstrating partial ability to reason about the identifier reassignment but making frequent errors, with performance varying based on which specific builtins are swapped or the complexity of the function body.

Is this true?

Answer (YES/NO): NO